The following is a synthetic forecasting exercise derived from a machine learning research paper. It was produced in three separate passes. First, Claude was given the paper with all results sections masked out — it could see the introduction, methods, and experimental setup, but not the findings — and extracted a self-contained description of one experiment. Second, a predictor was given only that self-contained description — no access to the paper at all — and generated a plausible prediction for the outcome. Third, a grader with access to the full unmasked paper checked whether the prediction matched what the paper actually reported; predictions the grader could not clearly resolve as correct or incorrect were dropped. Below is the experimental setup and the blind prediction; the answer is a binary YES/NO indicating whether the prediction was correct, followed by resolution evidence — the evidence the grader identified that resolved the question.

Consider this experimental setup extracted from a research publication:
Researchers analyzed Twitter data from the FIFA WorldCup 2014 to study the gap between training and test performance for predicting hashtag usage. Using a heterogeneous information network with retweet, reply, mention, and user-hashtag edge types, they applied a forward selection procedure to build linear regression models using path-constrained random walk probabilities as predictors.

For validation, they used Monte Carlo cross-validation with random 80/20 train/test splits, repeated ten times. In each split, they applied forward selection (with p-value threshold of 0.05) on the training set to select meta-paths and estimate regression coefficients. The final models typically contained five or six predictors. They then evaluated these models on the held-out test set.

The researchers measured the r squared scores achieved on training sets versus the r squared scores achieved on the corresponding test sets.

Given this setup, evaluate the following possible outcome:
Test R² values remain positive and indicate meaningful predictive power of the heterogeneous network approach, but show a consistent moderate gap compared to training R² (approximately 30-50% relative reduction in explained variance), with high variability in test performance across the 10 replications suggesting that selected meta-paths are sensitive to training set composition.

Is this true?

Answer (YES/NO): NO